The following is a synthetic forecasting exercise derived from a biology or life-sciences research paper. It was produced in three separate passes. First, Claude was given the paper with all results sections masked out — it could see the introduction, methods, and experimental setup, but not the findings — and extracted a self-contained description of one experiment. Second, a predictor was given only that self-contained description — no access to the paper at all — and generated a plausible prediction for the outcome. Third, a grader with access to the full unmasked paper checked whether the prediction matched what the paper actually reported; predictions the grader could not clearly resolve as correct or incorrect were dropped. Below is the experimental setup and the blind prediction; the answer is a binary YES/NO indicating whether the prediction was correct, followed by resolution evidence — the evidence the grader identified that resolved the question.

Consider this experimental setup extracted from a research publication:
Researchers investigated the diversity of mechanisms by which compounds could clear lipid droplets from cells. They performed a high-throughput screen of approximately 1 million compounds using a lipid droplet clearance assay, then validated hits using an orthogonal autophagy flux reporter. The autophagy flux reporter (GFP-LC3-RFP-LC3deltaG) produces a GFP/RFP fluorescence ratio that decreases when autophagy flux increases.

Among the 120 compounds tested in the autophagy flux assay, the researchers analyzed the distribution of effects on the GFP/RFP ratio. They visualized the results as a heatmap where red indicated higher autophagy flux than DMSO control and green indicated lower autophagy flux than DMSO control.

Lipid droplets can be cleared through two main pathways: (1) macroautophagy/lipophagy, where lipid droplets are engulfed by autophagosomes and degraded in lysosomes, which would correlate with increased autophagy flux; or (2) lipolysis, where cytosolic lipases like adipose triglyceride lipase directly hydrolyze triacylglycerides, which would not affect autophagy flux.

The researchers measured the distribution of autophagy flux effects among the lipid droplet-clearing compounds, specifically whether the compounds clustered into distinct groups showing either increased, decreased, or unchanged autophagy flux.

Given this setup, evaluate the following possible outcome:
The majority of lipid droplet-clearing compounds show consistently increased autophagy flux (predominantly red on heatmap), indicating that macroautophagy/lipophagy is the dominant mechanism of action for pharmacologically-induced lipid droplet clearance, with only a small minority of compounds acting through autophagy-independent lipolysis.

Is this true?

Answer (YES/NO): NO